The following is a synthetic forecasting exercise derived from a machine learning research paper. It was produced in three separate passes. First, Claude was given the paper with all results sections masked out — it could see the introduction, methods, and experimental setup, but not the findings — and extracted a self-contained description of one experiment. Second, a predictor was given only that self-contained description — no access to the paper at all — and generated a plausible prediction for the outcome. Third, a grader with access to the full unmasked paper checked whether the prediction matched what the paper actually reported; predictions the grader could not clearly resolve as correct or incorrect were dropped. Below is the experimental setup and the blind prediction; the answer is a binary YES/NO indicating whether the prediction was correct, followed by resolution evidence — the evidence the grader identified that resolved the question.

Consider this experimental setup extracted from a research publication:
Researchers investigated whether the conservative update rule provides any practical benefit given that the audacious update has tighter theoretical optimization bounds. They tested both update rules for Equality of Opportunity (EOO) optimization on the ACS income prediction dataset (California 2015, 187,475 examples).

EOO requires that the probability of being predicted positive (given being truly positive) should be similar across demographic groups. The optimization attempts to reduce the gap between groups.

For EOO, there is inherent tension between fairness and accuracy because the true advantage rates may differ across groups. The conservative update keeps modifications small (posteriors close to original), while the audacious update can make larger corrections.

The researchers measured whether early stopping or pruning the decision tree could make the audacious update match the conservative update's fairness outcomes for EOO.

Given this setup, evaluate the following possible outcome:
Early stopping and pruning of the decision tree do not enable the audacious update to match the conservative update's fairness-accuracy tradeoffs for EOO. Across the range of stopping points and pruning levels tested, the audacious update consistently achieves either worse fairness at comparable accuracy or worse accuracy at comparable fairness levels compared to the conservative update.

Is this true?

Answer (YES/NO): YES